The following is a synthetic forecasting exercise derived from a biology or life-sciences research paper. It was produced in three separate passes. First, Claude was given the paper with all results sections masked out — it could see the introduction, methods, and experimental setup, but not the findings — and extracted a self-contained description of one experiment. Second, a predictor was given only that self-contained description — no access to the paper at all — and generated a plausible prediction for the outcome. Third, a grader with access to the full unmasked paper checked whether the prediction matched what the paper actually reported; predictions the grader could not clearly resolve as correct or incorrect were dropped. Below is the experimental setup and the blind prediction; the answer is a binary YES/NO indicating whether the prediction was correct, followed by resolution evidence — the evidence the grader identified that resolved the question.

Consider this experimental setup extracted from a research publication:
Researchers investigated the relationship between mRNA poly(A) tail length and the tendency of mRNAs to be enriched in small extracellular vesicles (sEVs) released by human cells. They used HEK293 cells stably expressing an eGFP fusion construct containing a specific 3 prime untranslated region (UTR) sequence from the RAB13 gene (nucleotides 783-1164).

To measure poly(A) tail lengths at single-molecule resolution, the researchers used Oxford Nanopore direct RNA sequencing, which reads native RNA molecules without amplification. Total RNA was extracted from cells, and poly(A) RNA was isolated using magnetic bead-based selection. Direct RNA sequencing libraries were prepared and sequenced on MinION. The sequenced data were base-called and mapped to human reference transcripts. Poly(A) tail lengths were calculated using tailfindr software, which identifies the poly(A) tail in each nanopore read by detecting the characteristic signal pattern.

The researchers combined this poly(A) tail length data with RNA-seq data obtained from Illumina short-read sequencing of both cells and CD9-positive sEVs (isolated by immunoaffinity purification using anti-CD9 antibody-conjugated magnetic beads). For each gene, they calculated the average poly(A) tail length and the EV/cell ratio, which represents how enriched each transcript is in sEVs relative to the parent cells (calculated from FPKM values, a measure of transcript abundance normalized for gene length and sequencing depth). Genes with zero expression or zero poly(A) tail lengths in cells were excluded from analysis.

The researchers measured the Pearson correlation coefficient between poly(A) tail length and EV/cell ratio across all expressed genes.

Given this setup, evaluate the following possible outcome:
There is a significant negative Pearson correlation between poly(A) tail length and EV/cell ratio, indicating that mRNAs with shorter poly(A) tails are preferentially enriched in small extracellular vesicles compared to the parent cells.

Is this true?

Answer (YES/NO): NO